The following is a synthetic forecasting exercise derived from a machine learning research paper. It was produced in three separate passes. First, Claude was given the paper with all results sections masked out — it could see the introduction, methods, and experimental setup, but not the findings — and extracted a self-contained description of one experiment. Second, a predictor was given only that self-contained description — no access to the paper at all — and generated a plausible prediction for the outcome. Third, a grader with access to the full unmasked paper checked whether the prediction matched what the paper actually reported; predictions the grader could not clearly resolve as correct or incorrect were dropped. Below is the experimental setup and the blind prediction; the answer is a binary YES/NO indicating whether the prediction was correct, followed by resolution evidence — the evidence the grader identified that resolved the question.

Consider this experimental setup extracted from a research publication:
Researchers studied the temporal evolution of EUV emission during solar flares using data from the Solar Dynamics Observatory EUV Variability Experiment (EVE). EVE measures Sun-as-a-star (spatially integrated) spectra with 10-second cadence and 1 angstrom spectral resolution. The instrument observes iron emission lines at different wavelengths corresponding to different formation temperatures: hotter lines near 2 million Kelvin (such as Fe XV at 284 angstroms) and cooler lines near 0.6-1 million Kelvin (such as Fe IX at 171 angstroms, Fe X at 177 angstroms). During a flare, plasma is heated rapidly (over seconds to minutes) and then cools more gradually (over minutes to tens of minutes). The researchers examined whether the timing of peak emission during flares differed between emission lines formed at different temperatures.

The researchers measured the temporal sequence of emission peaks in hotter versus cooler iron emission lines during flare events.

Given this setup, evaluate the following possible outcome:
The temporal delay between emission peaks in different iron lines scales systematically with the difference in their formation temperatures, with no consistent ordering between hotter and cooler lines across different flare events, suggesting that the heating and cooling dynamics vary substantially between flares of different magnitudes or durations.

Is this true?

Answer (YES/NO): NO